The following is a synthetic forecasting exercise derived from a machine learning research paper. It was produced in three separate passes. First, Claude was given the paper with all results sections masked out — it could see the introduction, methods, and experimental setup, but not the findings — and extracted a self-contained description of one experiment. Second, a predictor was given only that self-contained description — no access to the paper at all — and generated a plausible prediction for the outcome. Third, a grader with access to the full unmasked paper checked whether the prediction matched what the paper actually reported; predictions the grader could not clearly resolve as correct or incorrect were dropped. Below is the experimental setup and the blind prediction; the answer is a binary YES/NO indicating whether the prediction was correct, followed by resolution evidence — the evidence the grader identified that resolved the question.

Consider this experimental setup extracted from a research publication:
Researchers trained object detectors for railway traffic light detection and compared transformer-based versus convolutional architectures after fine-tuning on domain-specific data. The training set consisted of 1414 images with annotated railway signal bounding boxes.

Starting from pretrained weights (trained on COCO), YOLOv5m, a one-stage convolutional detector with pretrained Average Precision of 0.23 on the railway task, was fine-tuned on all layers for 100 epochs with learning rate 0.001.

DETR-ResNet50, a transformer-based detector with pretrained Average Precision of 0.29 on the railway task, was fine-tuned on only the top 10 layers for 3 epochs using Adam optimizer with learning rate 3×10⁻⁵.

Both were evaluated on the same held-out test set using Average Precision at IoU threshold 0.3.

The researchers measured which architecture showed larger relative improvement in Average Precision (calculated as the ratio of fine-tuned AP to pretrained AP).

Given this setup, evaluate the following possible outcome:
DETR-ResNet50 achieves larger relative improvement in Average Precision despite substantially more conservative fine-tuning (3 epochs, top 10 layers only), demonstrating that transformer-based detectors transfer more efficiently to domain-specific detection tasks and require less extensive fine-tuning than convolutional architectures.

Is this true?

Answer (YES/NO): NO